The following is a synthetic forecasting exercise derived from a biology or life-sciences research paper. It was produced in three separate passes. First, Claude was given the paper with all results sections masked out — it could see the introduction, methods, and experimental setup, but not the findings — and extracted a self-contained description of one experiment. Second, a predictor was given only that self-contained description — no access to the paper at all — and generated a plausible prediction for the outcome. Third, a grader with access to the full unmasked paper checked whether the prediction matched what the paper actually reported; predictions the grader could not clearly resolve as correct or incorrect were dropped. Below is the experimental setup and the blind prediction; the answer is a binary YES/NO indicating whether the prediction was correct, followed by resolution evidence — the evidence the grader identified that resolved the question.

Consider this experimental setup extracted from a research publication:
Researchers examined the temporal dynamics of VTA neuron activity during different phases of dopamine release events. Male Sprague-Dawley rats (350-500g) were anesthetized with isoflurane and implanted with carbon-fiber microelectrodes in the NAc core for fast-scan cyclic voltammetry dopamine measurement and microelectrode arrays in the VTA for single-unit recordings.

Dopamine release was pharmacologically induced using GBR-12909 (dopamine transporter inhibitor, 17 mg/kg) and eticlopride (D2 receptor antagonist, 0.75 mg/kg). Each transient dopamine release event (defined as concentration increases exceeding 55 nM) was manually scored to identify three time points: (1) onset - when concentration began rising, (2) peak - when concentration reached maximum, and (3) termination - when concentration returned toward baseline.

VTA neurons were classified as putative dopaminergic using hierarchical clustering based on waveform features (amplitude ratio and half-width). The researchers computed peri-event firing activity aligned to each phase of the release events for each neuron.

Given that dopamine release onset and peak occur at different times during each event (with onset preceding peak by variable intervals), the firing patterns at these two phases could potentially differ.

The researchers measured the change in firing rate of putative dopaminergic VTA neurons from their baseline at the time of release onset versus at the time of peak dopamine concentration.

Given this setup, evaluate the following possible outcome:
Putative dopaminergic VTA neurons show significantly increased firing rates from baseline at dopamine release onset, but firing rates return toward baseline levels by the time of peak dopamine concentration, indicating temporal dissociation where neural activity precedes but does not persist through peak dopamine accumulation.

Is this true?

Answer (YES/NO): YES